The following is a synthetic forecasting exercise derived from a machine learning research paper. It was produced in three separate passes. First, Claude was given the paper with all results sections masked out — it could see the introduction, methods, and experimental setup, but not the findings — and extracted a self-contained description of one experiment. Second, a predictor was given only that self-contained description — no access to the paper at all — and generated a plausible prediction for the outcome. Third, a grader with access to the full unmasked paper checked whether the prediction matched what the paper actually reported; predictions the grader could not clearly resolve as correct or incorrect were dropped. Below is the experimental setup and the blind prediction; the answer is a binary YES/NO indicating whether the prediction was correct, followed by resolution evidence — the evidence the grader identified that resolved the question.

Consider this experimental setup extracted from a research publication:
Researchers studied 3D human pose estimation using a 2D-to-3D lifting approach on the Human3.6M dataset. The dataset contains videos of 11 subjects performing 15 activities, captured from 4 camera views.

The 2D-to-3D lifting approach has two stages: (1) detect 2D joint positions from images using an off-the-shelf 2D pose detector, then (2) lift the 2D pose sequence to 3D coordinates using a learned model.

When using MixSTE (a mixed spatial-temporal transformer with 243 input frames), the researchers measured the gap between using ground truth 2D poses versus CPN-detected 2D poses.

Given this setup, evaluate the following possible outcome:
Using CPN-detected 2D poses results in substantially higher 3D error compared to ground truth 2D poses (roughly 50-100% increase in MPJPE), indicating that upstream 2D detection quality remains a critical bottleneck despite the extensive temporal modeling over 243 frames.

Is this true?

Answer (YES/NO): YES